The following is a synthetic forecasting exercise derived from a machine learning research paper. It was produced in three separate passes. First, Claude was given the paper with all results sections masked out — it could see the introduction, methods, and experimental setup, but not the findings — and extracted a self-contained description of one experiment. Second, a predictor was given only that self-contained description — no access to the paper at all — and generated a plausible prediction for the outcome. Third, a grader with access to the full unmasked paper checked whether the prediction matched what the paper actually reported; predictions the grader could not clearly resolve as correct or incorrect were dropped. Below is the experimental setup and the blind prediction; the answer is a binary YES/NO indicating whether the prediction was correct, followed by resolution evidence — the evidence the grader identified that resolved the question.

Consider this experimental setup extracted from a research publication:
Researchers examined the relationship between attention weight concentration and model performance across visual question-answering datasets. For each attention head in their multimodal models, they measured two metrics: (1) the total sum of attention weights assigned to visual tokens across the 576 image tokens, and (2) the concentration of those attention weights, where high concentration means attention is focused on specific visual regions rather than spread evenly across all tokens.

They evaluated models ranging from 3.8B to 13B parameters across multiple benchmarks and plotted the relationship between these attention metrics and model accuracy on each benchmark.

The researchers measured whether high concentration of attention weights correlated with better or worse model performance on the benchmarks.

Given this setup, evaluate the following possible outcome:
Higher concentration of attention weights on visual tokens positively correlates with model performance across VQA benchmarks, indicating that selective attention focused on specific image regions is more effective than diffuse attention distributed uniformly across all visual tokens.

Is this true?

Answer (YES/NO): YES